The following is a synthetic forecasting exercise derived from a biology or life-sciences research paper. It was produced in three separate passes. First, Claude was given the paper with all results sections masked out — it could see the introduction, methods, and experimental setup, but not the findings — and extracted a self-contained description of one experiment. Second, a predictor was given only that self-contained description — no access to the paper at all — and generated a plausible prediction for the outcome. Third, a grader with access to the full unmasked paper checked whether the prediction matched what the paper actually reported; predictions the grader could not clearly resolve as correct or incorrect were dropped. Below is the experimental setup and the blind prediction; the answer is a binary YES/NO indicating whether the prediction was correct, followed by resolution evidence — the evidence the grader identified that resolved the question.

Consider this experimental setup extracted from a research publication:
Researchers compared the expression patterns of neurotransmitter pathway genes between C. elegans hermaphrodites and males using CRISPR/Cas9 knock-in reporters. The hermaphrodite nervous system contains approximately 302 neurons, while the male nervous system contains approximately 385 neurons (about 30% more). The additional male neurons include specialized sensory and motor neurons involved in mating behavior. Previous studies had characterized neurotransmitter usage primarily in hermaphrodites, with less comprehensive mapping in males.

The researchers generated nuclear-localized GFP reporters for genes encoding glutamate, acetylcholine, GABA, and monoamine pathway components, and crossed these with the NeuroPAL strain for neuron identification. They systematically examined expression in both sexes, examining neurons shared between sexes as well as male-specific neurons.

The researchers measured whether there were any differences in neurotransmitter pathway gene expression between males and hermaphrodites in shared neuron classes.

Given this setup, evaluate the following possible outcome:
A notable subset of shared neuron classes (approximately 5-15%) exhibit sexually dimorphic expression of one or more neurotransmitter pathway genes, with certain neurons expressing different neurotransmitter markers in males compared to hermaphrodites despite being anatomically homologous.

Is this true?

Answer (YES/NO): YES